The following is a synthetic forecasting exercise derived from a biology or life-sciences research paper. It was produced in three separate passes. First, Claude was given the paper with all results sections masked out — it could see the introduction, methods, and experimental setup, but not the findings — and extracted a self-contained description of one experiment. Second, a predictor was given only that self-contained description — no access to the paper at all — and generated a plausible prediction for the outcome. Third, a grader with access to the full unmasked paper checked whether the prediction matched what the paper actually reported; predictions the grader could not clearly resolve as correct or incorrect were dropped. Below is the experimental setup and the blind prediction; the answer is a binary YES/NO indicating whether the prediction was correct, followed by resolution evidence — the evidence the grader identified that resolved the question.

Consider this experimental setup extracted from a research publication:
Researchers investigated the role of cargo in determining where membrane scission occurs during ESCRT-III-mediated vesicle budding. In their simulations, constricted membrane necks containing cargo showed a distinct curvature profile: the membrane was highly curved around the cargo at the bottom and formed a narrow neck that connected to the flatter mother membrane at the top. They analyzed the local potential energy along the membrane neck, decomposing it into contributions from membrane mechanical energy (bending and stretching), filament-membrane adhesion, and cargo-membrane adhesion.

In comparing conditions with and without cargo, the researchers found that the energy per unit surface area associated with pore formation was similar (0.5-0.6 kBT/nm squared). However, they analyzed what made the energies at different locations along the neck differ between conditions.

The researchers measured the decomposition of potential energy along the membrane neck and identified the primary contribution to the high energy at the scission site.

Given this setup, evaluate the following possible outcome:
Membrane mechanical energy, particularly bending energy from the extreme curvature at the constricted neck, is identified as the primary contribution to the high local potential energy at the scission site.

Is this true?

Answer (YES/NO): YES